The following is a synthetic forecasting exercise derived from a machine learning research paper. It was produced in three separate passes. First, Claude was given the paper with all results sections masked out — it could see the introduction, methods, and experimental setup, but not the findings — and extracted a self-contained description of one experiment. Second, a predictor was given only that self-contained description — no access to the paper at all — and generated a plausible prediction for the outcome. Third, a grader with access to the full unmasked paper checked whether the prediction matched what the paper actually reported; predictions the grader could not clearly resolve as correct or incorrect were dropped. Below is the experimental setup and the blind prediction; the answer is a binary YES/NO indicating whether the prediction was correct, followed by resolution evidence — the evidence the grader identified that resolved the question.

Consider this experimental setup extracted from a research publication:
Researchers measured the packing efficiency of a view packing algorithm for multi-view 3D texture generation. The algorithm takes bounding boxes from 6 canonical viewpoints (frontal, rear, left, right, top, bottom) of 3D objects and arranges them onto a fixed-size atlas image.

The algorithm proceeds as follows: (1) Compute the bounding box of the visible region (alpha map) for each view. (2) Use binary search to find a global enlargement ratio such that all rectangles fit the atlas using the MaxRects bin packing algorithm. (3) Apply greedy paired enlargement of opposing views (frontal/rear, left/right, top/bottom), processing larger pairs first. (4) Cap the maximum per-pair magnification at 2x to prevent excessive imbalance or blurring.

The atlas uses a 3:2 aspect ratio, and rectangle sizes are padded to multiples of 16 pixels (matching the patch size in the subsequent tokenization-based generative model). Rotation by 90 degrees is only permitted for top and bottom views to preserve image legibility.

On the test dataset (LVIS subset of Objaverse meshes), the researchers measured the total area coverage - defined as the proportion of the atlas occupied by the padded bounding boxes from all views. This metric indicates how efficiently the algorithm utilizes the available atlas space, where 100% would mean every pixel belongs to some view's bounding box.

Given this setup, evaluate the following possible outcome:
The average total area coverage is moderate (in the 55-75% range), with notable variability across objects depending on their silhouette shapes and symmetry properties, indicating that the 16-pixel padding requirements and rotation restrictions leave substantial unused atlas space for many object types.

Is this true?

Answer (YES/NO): NO